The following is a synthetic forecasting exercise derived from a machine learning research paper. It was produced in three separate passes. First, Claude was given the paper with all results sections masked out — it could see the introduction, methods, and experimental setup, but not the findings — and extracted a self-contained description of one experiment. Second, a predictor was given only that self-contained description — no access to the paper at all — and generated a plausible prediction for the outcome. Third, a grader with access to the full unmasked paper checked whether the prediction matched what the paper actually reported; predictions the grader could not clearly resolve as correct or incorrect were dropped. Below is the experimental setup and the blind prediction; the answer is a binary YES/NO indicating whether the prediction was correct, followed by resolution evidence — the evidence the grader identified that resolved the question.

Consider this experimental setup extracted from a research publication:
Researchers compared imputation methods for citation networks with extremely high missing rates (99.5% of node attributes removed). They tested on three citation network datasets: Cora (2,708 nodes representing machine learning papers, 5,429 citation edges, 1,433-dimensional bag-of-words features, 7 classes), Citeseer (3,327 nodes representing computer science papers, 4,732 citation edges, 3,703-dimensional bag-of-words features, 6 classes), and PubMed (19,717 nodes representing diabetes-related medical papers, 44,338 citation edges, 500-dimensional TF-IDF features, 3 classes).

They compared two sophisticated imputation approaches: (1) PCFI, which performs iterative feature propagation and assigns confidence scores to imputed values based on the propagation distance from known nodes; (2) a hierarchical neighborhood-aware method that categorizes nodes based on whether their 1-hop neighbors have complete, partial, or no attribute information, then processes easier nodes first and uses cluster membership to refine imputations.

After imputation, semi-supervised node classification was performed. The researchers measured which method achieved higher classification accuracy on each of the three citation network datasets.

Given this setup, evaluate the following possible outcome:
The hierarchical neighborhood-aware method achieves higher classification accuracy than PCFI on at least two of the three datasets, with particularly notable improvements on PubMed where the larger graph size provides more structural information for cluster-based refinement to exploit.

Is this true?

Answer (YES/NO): NO